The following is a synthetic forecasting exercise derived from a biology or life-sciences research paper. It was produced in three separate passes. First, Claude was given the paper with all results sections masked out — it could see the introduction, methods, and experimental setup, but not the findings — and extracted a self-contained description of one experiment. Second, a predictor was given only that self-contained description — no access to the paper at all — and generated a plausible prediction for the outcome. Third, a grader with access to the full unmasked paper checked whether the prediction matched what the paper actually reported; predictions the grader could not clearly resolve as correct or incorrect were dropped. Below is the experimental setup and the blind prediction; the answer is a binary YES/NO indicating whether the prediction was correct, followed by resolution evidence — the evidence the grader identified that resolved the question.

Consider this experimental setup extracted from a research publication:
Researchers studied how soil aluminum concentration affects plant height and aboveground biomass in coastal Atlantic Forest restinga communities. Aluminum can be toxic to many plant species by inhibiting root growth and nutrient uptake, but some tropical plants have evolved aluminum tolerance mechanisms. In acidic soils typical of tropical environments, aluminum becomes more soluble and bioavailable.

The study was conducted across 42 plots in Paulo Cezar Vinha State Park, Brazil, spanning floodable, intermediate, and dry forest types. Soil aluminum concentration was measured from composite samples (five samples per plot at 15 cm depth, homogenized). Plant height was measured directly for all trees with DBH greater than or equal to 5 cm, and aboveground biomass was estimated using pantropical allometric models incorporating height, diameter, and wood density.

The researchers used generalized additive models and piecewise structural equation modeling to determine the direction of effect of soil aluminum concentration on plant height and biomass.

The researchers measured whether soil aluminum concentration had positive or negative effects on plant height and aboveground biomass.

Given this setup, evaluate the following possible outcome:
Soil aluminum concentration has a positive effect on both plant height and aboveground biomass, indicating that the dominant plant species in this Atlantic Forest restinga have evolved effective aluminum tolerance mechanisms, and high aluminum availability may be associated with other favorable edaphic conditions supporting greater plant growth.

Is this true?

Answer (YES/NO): NO